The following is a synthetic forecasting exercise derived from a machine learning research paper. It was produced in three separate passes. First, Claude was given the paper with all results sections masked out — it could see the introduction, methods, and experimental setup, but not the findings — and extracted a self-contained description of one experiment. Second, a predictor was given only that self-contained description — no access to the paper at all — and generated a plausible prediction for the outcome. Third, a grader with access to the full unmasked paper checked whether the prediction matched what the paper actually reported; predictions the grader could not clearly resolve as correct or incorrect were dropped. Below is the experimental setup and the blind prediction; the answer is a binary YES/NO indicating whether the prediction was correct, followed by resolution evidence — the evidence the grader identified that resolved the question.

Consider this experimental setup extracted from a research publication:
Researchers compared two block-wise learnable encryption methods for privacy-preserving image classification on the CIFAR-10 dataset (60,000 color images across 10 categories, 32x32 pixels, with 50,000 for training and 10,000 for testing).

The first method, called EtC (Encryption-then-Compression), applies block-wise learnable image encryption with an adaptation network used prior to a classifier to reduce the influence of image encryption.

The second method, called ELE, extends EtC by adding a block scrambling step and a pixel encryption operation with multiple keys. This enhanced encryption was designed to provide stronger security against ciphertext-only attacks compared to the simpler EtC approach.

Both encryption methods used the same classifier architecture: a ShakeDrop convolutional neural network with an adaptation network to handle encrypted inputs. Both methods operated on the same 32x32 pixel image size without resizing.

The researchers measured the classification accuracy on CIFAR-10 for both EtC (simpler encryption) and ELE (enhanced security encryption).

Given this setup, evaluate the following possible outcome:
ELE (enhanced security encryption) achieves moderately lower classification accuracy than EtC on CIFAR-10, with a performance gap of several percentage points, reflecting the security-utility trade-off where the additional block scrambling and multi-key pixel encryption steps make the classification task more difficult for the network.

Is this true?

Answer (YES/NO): YES